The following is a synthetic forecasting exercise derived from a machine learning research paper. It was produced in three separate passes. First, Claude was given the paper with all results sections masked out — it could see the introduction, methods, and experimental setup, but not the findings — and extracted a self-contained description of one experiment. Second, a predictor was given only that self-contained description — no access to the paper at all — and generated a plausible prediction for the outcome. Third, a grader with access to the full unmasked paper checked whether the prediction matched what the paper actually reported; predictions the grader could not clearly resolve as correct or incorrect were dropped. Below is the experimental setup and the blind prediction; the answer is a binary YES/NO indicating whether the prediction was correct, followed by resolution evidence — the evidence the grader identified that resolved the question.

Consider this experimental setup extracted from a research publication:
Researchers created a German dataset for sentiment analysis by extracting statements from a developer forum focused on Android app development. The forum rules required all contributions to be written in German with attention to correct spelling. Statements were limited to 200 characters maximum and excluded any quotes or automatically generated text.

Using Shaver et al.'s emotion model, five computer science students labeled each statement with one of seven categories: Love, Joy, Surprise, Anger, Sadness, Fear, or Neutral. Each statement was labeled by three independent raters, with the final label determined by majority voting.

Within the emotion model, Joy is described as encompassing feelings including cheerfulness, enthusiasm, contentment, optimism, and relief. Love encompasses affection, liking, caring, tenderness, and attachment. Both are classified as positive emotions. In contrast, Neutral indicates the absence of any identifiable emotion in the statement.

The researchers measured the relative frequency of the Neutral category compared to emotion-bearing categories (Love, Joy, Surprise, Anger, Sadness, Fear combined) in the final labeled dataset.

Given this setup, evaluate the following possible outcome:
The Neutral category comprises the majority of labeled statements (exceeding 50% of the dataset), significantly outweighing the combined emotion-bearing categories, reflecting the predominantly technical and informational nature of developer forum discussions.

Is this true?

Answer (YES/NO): YES